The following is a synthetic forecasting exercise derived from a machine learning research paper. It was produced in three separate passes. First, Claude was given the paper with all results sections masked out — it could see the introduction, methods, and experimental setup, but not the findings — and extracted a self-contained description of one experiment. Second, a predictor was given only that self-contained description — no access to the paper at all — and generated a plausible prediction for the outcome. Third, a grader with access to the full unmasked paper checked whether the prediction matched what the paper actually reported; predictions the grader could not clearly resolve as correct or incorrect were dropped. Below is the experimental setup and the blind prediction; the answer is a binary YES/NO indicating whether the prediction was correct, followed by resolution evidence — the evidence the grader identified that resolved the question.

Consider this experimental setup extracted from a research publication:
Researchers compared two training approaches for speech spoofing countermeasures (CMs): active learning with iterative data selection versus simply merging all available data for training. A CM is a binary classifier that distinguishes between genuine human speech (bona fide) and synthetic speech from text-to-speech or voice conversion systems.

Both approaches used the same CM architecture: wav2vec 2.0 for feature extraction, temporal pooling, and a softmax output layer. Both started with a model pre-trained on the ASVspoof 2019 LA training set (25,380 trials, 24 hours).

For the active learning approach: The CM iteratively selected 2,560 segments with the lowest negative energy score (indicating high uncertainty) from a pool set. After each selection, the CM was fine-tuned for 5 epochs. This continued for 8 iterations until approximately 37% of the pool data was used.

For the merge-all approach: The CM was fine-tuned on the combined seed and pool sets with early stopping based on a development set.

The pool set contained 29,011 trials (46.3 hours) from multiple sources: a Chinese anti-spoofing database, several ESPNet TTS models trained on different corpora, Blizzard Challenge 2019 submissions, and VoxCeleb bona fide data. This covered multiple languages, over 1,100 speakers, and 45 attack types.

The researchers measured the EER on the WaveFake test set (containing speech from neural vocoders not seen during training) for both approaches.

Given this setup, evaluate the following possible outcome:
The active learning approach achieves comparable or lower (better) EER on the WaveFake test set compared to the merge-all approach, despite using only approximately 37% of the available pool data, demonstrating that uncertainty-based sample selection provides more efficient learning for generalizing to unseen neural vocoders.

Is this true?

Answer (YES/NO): YES